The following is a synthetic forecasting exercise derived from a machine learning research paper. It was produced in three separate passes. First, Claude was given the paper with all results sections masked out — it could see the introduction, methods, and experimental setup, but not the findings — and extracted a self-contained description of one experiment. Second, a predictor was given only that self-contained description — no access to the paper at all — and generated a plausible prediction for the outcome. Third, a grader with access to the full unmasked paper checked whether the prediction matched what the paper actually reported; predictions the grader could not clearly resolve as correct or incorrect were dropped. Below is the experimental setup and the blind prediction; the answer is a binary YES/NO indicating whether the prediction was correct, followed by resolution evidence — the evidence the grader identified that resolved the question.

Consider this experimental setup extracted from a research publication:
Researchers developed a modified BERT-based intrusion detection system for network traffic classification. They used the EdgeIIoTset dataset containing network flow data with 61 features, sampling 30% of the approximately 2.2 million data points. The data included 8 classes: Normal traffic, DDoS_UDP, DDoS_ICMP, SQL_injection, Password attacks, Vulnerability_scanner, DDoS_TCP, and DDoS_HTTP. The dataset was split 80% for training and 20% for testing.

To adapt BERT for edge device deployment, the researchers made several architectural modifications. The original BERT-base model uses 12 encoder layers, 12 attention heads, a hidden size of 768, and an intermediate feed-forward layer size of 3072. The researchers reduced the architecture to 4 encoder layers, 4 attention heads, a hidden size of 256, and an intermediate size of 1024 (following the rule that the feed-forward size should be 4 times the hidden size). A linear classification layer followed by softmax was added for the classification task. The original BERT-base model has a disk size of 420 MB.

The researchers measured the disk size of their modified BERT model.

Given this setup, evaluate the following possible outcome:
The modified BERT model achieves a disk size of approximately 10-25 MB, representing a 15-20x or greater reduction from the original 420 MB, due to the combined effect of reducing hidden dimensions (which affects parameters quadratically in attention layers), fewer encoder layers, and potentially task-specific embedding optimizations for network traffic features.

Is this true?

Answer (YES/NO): NO